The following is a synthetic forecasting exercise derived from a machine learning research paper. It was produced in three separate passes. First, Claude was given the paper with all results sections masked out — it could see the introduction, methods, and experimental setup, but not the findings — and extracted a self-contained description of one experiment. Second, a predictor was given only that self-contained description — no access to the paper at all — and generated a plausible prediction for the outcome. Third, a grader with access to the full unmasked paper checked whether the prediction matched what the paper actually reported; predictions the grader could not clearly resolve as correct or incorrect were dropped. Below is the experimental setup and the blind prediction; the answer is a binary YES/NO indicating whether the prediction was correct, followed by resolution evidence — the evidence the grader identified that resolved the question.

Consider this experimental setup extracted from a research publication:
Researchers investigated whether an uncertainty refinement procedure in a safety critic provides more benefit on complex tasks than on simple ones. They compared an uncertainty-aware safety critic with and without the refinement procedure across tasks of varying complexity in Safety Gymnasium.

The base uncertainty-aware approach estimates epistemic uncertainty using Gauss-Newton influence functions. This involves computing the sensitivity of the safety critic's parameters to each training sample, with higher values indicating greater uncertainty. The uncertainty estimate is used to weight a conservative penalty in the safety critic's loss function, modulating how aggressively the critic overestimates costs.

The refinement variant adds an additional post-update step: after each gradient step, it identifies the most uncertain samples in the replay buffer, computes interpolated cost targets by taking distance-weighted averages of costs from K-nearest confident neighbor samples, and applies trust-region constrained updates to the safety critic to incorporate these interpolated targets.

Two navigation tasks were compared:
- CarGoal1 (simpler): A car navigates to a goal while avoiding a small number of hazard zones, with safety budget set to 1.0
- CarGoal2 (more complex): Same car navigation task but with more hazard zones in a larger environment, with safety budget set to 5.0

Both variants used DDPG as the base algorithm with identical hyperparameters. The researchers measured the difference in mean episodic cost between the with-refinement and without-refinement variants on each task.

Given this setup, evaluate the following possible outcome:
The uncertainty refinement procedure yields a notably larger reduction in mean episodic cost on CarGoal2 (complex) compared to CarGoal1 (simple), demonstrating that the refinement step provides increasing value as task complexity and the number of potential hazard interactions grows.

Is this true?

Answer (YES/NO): YES